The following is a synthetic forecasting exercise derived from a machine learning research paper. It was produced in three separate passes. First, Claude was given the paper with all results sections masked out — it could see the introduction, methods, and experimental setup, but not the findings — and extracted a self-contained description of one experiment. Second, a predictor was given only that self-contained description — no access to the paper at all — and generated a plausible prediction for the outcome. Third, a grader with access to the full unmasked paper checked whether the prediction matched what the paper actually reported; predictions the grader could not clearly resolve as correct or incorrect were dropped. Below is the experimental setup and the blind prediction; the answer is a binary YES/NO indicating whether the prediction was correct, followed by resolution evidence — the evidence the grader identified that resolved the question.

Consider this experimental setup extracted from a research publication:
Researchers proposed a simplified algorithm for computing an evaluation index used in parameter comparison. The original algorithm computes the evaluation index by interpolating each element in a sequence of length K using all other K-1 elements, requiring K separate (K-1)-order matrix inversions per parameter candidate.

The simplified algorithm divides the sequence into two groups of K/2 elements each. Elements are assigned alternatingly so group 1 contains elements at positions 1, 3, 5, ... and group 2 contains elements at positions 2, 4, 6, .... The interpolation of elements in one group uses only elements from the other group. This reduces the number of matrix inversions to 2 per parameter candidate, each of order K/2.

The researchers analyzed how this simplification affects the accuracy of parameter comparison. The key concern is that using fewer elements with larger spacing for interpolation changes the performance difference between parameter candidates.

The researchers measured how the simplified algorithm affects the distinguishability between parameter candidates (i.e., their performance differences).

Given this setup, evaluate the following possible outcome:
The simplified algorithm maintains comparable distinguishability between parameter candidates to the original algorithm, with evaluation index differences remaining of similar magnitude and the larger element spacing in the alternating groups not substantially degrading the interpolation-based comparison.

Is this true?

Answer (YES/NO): NO